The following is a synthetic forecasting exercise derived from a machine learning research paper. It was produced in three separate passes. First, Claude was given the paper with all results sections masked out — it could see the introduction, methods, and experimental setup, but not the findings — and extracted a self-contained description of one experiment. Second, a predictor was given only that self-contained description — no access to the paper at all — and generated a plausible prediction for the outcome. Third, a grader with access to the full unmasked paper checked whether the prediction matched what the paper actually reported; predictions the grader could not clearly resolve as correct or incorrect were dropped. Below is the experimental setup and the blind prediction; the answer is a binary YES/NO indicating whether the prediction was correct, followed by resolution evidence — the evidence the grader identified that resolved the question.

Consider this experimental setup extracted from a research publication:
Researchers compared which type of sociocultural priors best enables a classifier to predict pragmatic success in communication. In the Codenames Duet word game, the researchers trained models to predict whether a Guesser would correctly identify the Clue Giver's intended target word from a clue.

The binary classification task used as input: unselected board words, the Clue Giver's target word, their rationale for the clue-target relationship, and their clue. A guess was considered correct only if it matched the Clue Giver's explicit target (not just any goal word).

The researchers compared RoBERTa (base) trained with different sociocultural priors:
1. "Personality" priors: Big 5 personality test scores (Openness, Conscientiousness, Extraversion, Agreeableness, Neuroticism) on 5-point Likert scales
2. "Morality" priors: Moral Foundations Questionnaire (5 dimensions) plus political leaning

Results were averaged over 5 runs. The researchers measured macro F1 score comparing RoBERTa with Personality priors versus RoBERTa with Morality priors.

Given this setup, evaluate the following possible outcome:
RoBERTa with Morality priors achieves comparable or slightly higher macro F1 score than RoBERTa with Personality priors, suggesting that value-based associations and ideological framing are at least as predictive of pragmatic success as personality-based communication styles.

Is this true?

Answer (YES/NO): NO